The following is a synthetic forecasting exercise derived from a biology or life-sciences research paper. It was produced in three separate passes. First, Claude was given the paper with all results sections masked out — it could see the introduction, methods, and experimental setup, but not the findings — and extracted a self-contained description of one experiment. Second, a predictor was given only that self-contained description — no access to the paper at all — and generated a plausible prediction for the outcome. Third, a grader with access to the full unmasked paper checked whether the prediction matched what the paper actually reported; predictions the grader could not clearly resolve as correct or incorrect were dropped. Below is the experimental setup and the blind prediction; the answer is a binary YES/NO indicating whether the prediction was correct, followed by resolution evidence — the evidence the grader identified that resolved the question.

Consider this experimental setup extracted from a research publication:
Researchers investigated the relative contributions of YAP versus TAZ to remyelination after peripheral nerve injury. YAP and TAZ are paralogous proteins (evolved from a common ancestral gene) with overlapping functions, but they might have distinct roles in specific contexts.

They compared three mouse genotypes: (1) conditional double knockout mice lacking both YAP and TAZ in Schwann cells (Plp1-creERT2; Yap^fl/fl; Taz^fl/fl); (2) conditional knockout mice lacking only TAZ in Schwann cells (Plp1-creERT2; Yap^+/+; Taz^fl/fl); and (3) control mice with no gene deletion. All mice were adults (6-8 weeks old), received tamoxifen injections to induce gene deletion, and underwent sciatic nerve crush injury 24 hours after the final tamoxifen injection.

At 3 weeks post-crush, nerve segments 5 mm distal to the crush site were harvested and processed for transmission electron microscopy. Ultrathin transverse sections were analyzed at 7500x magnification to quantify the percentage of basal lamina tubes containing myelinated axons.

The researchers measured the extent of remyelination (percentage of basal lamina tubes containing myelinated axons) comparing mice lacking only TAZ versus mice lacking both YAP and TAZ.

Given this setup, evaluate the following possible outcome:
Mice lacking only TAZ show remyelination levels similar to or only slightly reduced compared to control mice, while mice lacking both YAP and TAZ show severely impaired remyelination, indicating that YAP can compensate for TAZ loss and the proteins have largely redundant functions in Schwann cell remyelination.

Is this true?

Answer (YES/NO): NO